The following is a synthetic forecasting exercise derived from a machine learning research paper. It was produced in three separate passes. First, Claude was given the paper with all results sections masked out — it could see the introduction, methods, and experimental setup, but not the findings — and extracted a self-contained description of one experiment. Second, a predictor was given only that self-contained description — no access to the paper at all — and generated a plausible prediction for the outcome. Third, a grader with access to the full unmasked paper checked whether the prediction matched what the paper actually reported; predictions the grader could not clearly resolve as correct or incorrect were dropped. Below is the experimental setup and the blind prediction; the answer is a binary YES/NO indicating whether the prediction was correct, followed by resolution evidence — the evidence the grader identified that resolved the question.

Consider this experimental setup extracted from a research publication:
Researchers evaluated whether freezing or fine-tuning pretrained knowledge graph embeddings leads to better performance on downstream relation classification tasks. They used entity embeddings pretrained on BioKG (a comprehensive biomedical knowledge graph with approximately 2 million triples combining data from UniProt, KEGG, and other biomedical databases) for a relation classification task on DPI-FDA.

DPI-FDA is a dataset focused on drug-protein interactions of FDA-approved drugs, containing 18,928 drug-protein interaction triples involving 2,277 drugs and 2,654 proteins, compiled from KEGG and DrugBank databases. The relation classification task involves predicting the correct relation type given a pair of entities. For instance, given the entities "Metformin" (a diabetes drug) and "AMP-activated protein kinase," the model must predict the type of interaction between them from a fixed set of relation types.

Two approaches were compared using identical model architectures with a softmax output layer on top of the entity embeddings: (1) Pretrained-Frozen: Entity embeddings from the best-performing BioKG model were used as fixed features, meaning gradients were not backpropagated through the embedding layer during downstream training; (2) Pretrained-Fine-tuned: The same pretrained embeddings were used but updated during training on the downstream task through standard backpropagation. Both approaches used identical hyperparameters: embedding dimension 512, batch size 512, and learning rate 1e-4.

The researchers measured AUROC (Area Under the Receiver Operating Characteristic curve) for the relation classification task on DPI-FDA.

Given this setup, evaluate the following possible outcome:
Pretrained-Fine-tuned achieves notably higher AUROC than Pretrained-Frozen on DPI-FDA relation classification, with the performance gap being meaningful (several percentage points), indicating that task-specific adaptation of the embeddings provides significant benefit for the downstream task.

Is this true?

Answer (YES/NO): NO